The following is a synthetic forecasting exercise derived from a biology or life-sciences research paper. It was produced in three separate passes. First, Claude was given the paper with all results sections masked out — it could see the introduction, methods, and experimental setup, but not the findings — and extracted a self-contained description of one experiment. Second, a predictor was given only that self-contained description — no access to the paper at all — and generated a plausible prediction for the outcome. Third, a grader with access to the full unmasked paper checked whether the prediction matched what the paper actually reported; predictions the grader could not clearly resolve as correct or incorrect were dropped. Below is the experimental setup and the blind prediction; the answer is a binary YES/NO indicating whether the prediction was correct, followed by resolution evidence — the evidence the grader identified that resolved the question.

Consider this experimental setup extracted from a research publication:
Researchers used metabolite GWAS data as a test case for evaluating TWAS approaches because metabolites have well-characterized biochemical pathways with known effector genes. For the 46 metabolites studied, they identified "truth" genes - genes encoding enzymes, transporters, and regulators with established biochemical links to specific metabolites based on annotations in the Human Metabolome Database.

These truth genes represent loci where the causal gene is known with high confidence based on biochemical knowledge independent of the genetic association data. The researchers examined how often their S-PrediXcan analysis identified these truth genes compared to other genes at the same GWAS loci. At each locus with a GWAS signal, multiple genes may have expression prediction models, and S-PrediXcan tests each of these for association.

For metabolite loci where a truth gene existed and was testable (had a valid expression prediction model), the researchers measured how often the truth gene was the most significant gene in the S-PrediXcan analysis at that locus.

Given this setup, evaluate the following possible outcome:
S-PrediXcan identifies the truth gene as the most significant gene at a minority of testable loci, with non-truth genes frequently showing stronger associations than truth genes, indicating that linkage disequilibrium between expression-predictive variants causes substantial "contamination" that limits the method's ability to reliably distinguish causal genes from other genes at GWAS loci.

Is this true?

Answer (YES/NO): NO